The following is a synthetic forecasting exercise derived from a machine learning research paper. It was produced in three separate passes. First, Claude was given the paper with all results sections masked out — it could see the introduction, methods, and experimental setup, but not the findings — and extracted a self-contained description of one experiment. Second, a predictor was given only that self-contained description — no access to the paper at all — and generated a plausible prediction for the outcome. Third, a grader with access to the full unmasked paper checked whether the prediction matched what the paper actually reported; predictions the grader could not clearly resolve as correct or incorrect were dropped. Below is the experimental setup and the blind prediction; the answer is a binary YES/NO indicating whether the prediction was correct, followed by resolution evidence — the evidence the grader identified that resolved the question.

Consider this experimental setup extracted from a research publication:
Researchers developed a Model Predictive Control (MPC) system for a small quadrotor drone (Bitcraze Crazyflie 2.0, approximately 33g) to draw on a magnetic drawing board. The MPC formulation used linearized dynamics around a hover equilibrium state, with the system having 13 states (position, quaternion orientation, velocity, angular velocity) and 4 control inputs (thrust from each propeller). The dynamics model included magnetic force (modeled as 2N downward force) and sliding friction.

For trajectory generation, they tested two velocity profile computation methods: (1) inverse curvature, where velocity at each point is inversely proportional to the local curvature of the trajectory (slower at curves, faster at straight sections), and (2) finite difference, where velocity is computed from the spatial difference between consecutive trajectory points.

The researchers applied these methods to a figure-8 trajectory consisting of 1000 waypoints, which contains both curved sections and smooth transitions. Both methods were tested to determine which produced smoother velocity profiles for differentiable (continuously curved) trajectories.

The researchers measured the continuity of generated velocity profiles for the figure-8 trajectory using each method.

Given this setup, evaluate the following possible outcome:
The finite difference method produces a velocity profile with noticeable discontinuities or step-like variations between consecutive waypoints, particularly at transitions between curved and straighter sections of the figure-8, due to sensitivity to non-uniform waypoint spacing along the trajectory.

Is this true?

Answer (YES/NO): NO